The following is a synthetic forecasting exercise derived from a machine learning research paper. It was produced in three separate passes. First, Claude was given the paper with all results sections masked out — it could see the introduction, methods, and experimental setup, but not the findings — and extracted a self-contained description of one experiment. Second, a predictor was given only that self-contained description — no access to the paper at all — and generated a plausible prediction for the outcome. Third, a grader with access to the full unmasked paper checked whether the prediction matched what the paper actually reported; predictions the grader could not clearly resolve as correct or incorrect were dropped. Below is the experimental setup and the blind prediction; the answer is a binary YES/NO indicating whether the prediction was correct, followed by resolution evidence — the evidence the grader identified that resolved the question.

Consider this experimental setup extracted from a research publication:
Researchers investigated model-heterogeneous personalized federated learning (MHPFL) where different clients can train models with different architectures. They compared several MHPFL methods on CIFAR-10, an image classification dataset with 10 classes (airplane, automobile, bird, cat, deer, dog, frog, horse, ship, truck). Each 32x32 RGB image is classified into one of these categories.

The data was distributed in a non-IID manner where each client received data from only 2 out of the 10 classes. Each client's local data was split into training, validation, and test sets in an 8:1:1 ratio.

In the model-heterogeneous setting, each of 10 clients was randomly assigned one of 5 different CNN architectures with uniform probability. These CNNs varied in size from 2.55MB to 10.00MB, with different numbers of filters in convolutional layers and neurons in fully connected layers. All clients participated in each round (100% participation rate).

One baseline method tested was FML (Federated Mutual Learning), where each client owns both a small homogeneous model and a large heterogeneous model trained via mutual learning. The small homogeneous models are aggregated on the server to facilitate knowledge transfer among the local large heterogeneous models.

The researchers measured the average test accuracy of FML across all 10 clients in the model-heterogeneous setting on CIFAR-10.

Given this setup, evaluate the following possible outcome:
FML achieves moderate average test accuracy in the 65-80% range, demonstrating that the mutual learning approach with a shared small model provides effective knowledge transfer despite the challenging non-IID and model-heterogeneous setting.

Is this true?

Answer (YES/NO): NO